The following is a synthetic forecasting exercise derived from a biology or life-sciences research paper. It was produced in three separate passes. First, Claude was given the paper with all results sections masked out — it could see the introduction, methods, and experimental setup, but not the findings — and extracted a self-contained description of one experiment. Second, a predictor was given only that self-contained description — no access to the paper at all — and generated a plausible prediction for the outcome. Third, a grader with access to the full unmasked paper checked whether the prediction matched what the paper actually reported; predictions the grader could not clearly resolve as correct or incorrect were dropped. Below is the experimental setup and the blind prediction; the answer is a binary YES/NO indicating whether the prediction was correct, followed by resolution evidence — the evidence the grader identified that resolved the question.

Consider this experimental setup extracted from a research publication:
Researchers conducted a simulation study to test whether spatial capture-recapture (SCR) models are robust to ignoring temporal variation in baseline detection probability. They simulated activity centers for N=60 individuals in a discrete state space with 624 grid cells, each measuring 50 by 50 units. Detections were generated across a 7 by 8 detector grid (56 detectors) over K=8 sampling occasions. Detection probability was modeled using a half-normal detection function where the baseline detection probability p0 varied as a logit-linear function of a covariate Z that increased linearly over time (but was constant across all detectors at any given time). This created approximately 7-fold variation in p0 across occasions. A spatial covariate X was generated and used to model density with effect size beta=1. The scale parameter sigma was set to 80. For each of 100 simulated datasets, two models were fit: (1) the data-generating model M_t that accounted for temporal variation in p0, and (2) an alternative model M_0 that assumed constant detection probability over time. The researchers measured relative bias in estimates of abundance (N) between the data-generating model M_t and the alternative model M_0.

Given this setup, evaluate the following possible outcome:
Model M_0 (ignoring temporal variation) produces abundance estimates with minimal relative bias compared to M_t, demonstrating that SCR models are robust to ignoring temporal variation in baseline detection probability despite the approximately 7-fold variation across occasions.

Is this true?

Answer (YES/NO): YES